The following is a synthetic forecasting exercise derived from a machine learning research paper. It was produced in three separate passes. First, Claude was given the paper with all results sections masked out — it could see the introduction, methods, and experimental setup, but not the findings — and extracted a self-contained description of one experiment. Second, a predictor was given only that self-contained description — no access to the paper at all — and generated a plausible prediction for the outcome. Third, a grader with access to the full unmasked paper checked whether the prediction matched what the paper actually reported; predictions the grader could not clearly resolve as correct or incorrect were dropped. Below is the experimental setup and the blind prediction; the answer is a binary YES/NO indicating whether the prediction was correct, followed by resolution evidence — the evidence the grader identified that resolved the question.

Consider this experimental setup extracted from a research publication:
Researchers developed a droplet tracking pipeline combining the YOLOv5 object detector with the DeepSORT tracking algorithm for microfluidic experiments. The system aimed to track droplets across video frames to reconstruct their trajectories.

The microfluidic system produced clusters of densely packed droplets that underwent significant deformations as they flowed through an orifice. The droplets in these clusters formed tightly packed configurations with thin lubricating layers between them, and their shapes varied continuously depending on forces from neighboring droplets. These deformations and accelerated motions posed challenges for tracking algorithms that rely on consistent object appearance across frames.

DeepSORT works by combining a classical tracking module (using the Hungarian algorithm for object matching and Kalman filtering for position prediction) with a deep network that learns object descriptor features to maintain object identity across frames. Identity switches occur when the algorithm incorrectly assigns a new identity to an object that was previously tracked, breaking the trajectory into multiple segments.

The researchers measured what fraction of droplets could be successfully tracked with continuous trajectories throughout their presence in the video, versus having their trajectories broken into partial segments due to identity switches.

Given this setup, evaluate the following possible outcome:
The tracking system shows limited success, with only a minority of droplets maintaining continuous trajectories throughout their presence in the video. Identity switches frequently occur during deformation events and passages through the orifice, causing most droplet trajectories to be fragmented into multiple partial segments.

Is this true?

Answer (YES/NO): NO